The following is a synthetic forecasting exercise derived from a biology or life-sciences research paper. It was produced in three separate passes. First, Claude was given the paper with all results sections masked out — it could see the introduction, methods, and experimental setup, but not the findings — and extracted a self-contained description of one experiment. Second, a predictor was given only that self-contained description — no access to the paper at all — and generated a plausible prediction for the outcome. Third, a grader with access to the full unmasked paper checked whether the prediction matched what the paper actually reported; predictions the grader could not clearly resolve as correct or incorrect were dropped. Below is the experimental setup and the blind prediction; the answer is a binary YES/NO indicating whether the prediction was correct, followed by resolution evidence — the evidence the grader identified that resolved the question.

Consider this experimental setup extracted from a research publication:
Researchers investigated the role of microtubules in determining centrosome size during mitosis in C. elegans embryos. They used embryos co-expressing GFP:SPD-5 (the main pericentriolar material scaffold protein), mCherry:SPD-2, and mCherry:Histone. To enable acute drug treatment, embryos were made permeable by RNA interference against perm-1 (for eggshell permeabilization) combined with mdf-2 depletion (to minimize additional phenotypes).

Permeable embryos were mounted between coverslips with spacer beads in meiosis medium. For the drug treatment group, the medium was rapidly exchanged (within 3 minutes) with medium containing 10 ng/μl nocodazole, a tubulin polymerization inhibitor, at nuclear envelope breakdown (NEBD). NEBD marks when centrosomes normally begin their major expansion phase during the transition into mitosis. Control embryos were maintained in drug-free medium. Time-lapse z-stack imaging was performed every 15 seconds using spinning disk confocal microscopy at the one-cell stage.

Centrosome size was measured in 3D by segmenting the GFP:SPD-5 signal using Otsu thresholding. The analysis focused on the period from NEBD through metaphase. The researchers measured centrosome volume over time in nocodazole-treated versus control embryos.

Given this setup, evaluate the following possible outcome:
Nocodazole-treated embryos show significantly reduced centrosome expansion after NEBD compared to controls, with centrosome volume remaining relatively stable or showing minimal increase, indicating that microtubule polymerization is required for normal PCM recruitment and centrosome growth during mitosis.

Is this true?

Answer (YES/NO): NO